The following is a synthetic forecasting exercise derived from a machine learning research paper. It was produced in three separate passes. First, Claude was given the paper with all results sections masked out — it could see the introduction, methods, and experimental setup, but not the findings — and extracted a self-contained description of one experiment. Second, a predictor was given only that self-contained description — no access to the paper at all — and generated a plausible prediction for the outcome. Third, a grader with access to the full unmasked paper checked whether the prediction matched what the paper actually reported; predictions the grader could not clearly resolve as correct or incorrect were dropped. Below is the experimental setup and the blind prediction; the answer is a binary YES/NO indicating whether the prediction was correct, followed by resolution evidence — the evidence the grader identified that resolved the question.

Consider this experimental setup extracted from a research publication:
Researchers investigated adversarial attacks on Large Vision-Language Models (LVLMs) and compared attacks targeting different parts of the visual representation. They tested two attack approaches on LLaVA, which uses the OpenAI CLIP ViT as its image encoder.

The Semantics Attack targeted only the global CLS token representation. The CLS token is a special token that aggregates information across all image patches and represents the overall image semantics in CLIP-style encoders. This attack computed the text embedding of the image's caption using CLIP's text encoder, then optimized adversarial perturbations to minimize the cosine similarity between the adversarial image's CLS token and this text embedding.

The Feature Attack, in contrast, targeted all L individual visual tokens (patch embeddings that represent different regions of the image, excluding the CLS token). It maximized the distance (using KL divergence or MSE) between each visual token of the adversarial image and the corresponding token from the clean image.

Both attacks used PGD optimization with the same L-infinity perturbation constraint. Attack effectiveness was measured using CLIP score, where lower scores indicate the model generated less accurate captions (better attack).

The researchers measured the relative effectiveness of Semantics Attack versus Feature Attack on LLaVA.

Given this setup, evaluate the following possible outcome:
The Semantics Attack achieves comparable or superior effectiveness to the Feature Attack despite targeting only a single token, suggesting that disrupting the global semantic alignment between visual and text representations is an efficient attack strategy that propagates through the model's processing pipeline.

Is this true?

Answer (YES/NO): NO